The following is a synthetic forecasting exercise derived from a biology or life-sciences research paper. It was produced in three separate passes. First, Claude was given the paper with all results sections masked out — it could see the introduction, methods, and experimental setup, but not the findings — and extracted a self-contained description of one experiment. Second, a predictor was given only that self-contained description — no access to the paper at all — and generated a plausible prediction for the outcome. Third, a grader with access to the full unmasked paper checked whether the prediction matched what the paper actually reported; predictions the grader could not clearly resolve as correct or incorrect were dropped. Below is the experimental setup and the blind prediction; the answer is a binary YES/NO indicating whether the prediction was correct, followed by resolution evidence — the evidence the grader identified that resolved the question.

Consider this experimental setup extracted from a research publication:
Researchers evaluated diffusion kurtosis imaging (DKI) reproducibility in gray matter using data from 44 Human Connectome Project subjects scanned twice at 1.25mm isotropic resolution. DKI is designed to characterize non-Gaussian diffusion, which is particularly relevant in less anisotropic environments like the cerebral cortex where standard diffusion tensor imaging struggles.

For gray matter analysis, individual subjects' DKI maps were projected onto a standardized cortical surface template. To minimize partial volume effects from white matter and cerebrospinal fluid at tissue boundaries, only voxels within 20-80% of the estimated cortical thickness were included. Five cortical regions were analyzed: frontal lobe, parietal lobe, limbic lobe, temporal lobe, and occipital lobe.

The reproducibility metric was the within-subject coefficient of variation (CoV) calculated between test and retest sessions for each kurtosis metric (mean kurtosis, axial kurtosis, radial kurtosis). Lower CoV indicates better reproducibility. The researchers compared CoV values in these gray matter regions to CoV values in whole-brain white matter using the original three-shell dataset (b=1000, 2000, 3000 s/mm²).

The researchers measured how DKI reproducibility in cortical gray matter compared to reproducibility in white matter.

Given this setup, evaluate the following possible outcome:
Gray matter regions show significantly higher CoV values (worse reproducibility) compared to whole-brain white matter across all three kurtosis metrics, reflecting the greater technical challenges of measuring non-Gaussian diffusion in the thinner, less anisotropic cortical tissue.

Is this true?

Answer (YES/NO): YES